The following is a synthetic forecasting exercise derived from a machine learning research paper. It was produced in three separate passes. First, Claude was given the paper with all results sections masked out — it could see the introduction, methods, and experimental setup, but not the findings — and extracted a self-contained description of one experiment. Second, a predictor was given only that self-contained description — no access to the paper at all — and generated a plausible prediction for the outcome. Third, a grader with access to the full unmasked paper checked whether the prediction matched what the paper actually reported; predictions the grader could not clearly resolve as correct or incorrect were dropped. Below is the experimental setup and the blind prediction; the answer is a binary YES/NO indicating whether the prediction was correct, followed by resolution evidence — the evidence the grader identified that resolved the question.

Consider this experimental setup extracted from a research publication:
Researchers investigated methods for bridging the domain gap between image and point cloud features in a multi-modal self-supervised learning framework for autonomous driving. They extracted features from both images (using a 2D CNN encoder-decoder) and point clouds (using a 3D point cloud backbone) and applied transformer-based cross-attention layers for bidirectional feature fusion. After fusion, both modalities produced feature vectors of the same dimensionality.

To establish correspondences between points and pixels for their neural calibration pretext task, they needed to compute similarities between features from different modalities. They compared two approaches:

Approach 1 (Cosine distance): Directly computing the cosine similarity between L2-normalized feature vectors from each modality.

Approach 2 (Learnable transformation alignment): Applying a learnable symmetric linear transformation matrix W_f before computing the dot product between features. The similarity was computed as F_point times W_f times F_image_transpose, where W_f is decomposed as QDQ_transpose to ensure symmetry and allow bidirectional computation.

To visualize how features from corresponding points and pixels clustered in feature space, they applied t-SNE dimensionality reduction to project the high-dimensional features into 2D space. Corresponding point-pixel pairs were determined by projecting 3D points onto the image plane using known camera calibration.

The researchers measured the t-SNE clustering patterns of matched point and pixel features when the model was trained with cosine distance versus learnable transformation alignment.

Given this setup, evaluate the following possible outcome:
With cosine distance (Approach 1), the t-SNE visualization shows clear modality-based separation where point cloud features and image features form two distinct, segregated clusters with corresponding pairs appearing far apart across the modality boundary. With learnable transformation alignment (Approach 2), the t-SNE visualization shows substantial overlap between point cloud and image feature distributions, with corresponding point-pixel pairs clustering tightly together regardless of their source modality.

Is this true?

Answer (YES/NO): YES